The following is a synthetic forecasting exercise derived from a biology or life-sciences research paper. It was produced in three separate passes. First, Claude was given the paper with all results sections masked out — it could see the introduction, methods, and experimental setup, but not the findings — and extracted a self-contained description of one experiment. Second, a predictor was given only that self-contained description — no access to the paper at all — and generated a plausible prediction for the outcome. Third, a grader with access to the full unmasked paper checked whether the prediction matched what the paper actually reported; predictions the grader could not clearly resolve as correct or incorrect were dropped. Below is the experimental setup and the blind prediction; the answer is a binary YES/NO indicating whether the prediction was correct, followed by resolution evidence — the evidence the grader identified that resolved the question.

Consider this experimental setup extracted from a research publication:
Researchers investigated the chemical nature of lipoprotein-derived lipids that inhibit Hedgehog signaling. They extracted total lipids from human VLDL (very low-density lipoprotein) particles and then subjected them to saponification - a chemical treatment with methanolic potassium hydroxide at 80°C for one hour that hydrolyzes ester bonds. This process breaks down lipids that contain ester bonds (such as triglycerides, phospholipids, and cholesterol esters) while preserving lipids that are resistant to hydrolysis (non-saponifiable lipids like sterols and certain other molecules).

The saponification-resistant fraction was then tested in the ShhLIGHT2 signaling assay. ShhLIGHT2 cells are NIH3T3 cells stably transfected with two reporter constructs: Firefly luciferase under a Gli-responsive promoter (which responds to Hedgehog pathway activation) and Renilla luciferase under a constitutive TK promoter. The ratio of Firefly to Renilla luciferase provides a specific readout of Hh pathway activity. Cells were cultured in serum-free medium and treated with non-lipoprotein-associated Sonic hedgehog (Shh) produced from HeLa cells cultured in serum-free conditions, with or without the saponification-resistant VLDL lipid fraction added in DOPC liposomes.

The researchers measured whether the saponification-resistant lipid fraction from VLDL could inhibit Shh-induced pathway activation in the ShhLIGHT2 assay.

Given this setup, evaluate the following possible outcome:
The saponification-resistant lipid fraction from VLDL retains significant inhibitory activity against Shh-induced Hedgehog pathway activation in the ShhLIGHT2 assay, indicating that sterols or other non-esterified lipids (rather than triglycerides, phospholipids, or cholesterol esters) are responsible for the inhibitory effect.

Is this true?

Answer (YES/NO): YES